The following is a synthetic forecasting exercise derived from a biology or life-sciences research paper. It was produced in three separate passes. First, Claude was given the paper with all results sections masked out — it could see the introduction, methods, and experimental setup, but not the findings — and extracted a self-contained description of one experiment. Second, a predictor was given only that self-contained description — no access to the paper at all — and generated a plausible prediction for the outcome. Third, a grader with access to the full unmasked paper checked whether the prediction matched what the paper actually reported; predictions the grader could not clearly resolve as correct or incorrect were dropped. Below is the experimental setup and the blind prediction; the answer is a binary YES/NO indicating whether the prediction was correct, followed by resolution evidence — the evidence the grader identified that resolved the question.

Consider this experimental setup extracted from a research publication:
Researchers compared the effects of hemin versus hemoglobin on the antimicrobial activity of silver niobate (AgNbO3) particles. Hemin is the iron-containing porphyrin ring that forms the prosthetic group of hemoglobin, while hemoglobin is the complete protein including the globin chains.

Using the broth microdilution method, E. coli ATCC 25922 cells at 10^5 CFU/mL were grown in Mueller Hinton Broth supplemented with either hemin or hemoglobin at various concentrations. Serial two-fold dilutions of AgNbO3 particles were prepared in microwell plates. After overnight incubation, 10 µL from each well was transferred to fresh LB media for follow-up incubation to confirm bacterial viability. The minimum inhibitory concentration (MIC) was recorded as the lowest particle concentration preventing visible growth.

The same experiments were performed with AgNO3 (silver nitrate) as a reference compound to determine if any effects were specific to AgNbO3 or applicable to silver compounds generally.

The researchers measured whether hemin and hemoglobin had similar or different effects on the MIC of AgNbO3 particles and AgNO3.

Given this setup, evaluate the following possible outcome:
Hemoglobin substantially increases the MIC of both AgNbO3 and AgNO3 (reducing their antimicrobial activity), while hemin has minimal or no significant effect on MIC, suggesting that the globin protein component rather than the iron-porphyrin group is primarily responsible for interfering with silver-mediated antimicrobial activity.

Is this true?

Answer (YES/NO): NO